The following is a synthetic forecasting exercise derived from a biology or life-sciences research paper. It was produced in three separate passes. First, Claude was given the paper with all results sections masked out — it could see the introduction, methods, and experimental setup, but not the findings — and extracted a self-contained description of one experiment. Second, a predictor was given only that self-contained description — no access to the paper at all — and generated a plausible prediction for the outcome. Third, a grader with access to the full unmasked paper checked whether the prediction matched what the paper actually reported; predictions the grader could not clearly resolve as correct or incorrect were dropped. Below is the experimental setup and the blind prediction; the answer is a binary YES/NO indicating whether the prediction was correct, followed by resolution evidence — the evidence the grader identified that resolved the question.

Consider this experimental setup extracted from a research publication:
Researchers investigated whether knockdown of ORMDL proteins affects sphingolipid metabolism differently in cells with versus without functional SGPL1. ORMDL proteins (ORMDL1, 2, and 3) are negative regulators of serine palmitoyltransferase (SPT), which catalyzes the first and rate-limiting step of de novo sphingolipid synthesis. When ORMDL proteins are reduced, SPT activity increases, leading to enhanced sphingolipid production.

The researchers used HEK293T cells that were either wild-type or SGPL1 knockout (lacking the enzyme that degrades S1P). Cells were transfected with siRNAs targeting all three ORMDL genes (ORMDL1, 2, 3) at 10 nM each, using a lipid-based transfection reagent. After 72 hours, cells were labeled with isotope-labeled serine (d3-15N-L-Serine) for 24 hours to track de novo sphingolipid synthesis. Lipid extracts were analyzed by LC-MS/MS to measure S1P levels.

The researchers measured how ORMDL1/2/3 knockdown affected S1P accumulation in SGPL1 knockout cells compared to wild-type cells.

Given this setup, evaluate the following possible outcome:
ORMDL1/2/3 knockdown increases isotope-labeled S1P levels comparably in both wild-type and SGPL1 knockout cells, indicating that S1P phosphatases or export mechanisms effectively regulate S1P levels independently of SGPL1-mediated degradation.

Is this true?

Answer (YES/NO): NO